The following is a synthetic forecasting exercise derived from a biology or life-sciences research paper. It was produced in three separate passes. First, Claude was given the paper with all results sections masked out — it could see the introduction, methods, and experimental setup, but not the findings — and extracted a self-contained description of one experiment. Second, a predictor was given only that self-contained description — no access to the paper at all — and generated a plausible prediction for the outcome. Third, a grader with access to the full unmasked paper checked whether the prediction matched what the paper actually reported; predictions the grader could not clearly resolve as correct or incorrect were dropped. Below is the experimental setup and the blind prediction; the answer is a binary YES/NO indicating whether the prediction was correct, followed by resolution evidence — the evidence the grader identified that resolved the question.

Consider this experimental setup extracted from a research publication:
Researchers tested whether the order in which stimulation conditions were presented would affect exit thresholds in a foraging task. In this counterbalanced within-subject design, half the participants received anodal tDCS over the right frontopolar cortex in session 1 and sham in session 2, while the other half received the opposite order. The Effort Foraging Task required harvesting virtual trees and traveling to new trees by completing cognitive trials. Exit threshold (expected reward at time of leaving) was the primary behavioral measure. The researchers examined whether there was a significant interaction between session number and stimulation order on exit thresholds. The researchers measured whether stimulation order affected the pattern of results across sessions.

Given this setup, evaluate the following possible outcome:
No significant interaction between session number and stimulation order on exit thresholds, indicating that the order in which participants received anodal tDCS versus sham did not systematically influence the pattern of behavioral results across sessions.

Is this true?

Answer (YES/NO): YES